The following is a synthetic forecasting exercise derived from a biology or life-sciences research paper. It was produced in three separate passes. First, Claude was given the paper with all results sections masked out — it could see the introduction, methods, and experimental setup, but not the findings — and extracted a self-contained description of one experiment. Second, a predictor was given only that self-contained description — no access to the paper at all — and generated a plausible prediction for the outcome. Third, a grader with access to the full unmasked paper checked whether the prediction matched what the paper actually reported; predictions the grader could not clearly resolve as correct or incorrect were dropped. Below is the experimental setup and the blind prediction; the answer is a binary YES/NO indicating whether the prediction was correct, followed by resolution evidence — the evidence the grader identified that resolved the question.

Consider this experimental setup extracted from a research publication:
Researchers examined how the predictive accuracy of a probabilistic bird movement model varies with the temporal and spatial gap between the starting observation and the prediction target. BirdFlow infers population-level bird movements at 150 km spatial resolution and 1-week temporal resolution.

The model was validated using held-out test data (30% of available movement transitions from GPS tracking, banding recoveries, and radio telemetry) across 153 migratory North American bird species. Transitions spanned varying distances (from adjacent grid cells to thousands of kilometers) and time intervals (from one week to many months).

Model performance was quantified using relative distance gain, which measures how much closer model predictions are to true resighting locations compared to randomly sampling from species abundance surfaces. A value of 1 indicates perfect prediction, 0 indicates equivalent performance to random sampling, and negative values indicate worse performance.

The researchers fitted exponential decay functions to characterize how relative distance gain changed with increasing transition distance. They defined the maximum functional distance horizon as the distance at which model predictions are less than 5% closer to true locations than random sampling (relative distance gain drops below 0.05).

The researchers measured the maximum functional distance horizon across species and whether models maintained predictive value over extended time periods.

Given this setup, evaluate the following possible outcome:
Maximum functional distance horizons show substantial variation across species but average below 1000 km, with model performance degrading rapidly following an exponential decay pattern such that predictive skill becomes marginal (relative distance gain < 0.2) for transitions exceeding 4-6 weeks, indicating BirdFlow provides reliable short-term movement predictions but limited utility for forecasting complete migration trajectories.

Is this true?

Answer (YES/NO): NO